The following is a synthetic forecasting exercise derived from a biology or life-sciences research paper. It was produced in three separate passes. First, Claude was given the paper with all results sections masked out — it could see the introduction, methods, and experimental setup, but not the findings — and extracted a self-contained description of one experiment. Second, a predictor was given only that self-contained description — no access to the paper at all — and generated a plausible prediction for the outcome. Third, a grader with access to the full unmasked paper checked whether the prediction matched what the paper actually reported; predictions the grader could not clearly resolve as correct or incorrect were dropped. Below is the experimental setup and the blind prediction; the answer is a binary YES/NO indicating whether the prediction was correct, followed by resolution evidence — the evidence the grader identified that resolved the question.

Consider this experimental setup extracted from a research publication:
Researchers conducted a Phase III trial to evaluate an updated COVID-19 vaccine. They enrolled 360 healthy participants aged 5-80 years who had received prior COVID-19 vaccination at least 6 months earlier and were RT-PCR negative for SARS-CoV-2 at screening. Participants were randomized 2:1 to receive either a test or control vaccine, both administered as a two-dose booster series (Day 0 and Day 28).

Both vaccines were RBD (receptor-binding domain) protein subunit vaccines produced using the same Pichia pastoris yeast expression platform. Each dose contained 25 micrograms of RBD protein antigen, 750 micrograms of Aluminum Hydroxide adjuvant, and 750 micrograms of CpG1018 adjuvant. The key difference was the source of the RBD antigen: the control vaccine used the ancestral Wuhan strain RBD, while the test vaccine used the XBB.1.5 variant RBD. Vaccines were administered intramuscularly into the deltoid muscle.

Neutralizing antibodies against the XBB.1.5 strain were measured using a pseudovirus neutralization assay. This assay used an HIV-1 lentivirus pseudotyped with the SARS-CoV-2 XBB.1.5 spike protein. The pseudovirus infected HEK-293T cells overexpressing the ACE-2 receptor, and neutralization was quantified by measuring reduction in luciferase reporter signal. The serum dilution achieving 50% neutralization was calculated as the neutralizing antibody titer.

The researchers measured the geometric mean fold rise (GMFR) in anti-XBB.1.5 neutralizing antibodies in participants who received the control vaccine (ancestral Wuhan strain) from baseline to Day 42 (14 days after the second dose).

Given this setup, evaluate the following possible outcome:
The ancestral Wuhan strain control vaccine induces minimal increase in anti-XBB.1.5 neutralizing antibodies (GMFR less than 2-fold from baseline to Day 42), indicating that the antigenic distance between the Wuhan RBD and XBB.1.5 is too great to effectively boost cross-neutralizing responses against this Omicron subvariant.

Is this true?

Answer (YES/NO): NO